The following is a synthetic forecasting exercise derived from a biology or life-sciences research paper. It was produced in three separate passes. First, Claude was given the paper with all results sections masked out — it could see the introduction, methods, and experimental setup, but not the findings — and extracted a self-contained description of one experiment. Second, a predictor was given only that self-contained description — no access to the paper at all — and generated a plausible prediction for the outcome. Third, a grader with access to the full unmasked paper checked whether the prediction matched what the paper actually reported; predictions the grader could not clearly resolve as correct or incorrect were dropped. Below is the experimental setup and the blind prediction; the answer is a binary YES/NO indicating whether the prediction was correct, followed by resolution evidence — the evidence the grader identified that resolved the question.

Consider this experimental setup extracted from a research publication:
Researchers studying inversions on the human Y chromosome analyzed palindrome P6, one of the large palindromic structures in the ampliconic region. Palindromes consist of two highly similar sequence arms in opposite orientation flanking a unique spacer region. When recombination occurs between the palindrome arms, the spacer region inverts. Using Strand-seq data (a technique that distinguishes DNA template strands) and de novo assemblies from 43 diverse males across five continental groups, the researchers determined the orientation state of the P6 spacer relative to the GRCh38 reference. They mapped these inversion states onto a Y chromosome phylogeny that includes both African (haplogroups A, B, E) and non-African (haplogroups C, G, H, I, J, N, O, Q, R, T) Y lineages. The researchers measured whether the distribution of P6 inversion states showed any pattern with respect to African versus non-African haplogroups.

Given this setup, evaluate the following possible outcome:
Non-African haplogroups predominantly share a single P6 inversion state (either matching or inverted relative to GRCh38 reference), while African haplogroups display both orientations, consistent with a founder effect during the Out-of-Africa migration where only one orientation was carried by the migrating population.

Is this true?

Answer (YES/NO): NO